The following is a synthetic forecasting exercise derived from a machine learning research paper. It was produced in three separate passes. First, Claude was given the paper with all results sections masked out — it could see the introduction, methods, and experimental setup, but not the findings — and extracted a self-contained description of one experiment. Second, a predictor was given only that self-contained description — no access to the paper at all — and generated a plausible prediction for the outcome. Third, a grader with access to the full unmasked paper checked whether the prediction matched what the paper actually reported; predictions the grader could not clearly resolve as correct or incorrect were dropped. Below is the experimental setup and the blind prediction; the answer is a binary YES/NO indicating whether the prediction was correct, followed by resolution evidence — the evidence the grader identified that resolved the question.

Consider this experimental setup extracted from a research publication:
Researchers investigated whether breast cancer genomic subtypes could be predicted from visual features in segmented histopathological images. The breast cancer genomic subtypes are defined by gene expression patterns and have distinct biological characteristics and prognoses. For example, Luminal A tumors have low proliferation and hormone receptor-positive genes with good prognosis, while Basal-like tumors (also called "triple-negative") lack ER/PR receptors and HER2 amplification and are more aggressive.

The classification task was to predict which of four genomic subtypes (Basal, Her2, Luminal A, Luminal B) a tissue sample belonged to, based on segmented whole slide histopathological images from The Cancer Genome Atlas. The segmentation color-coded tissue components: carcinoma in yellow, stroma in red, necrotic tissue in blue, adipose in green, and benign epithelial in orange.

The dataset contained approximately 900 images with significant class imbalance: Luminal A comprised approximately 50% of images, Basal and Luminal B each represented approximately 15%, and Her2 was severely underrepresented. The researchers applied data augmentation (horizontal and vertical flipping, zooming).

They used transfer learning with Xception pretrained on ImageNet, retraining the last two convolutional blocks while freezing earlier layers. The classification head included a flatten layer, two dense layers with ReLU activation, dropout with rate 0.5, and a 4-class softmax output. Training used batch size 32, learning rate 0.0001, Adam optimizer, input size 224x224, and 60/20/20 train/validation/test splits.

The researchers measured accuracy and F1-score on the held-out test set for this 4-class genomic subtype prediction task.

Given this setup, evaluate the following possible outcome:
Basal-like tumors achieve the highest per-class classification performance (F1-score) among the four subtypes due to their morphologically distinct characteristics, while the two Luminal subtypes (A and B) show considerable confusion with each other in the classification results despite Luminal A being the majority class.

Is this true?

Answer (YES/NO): NO